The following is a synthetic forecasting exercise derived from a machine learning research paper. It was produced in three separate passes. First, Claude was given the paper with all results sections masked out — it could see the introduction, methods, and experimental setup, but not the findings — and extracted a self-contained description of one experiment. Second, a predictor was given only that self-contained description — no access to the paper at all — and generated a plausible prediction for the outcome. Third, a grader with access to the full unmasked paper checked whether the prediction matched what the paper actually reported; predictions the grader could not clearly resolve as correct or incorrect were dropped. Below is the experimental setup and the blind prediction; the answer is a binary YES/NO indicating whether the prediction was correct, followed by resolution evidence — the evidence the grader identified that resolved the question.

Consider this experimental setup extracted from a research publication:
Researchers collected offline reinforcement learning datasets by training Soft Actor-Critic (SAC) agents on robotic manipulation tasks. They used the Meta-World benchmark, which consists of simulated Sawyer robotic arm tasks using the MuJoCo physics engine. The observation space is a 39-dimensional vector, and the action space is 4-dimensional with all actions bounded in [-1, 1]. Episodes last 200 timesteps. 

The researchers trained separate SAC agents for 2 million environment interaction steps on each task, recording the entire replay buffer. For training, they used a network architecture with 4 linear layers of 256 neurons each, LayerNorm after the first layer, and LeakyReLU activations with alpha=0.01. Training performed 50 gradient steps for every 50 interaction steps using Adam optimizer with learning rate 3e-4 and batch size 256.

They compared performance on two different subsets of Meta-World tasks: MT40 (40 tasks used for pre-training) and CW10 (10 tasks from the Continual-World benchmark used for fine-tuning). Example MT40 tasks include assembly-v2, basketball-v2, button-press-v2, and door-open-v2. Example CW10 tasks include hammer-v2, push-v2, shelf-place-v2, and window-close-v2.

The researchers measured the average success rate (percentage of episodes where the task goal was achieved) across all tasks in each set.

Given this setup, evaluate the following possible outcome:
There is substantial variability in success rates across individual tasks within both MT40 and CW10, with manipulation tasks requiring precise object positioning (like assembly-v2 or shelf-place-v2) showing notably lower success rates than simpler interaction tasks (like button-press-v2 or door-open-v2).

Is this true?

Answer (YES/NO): NO